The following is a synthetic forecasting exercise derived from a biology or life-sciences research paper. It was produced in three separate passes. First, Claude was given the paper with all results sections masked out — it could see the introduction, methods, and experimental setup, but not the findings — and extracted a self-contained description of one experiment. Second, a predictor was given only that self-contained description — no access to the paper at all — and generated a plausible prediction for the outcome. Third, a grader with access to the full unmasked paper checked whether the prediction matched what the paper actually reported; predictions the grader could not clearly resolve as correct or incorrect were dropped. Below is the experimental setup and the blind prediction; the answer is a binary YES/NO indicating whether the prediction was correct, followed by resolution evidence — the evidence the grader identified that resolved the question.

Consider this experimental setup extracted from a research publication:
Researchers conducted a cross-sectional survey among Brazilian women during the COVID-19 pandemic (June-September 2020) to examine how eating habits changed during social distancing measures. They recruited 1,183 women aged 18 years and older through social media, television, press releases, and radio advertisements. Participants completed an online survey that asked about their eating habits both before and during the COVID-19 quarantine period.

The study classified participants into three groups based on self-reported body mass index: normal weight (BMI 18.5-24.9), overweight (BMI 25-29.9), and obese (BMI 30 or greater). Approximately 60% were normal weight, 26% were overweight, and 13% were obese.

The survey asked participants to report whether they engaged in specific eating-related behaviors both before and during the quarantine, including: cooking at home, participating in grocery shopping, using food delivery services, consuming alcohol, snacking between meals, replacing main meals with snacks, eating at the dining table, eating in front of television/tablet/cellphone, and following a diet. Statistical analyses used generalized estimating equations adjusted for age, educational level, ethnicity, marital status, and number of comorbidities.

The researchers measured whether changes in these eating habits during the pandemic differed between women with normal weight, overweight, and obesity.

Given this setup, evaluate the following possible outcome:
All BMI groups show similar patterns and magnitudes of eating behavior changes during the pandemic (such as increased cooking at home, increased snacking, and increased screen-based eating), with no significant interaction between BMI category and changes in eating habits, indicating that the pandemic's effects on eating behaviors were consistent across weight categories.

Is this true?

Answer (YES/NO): NO